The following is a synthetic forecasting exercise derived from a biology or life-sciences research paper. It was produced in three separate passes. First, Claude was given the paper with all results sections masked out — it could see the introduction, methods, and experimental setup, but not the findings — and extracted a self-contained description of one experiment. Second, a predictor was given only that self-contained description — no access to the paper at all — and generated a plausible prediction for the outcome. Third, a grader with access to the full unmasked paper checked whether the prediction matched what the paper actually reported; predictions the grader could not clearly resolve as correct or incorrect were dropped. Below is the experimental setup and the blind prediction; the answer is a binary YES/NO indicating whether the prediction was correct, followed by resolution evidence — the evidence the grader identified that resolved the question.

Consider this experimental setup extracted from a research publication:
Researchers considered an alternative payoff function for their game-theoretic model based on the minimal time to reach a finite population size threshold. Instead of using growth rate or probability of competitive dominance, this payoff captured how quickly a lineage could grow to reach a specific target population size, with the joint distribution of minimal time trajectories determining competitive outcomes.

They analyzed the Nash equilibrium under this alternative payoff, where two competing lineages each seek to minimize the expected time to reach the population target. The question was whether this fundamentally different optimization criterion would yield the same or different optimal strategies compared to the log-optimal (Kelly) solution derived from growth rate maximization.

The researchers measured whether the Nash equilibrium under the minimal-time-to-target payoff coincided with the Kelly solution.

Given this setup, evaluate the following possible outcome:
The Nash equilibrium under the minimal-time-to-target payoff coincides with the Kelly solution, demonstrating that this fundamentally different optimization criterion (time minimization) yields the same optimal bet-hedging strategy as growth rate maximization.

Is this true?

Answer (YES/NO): YES